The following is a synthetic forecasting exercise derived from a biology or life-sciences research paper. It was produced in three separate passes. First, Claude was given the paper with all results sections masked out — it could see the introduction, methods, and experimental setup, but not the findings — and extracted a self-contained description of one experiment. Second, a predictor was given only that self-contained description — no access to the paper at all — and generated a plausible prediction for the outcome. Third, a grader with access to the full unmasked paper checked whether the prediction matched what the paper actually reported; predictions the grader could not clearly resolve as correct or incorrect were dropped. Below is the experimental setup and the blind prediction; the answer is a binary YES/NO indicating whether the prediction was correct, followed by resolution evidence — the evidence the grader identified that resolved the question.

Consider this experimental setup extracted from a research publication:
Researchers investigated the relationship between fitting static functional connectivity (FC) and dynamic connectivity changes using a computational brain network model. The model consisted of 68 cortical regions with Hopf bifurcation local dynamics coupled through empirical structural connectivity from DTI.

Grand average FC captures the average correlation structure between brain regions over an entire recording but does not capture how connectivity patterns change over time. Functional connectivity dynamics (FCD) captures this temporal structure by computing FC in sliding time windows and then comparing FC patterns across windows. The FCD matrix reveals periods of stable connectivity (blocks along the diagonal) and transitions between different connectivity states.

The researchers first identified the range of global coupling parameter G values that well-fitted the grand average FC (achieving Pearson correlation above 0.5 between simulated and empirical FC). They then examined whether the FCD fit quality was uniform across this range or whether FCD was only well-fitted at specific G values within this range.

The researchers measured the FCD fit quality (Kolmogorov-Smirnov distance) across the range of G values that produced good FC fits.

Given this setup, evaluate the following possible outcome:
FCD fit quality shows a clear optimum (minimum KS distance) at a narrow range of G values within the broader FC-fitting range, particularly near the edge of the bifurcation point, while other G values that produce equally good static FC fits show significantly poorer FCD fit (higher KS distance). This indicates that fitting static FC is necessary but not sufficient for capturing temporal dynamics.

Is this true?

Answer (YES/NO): YES